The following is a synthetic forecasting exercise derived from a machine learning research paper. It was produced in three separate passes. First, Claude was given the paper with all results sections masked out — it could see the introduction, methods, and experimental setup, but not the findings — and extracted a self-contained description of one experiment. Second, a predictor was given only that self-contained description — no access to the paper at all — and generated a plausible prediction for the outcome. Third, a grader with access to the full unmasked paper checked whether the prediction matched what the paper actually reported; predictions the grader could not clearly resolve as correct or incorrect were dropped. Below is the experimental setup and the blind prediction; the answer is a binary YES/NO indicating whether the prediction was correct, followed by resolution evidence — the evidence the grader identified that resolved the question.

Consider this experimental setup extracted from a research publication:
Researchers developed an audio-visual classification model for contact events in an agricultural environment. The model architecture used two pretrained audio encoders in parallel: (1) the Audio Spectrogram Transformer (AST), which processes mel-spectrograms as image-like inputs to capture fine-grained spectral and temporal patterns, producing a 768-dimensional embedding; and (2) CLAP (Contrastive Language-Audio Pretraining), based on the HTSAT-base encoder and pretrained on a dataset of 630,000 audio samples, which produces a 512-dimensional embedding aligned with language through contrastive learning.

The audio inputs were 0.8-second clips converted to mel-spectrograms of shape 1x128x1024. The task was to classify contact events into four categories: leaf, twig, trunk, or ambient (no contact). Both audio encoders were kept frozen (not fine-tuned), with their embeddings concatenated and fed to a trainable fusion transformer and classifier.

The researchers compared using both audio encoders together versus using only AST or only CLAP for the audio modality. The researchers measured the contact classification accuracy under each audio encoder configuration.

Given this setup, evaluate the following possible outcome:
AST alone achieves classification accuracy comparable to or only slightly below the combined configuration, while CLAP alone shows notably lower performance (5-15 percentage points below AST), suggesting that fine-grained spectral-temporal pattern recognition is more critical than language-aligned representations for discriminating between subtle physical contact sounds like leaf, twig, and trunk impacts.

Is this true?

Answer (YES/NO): NO